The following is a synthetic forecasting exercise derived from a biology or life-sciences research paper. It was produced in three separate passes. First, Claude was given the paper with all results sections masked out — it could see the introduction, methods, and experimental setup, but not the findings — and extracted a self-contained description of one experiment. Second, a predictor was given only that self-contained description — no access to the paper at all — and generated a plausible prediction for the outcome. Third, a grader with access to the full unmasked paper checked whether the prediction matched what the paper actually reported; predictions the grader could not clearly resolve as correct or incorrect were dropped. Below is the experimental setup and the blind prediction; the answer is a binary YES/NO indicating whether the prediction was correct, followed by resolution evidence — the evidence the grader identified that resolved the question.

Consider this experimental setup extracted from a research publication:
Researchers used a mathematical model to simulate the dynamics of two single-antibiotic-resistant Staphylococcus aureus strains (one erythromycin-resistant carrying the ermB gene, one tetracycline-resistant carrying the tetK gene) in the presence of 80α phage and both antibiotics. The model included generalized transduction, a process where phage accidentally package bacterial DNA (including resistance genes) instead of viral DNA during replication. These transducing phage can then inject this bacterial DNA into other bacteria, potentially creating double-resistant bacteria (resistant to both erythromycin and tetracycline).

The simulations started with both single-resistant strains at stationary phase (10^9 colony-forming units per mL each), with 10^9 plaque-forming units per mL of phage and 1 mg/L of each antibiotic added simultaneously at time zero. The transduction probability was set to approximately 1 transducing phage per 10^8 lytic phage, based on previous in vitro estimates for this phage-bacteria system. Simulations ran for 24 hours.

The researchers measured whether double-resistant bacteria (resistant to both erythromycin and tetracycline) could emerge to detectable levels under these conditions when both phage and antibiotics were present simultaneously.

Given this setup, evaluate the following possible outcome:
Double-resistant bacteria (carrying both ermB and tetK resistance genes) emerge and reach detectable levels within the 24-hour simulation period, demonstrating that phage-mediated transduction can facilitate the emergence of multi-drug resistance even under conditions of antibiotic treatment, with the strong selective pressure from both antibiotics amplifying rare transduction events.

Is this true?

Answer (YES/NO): YES